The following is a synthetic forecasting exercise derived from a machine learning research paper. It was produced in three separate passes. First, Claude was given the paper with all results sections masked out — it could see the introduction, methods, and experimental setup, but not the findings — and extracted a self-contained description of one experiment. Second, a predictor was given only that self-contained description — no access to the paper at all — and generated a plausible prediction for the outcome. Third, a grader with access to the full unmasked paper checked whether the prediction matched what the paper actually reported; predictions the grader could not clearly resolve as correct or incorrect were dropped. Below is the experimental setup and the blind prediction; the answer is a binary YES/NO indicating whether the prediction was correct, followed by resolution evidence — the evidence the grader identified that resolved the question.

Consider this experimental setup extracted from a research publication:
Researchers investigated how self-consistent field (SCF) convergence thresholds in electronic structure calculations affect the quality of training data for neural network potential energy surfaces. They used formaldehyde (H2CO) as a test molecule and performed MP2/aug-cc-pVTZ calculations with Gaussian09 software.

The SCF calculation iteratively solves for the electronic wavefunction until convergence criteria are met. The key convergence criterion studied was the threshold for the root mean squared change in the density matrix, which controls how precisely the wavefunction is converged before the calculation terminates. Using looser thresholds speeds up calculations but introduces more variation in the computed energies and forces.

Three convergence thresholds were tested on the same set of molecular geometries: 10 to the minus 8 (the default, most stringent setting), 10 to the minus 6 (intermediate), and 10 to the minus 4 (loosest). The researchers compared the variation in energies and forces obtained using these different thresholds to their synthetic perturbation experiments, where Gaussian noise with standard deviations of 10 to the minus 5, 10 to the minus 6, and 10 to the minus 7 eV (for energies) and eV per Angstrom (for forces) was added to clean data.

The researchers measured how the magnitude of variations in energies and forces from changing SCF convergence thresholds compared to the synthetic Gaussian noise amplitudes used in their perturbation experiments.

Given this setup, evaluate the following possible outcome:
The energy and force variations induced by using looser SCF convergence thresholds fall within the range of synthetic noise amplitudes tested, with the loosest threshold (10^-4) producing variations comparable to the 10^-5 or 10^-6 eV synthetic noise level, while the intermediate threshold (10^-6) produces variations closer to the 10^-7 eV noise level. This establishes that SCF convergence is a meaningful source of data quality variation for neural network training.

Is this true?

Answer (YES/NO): NO